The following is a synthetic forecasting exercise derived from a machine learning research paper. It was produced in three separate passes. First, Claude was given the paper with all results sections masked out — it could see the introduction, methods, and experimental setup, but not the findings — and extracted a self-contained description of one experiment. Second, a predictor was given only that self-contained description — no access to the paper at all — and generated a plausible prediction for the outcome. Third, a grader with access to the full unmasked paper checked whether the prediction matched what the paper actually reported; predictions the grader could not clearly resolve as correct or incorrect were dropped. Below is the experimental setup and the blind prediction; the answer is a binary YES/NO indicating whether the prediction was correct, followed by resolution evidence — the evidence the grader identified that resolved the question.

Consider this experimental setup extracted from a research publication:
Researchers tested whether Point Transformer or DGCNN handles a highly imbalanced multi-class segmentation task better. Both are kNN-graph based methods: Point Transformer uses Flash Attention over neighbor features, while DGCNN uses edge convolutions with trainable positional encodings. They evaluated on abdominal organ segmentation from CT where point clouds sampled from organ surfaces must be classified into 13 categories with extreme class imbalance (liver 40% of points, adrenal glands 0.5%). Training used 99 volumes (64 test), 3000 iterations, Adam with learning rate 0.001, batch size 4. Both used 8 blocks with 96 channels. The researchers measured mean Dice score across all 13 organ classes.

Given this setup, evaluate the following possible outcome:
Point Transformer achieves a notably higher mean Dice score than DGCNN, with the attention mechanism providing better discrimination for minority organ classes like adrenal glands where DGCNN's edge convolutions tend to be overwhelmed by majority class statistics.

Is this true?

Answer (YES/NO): NO